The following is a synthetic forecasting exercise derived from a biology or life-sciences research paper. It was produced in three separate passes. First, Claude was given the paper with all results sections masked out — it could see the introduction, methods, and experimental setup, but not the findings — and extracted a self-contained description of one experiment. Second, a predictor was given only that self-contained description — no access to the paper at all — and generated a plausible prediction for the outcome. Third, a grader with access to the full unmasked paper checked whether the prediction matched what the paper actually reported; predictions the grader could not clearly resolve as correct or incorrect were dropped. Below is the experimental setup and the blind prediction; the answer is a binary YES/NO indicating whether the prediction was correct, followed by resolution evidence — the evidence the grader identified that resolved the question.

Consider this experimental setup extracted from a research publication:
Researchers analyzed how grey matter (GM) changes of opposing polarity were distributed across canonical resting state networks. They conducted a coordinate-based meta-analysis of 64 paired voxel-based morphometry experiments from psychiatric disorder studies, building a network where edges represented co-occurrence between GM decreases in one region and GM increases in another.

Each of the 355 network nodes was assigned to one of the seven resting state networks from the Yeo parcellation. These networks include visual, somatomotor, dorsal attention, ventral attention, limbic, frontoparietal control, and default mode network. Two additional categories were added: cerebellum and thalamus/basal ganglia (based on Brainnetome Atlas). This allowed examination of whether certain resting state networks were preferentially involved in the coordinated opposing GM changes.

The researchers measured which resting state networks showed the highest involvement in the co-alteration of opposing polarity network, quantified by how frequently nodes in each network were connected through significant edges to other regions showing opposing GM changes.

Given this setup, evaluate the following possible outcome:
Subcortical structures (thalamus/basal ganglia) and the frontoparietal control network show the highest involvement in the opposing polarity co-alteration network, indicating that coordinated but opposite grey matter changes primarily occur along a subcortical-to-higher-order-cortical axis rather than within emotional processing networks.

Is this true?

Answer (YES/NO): NO